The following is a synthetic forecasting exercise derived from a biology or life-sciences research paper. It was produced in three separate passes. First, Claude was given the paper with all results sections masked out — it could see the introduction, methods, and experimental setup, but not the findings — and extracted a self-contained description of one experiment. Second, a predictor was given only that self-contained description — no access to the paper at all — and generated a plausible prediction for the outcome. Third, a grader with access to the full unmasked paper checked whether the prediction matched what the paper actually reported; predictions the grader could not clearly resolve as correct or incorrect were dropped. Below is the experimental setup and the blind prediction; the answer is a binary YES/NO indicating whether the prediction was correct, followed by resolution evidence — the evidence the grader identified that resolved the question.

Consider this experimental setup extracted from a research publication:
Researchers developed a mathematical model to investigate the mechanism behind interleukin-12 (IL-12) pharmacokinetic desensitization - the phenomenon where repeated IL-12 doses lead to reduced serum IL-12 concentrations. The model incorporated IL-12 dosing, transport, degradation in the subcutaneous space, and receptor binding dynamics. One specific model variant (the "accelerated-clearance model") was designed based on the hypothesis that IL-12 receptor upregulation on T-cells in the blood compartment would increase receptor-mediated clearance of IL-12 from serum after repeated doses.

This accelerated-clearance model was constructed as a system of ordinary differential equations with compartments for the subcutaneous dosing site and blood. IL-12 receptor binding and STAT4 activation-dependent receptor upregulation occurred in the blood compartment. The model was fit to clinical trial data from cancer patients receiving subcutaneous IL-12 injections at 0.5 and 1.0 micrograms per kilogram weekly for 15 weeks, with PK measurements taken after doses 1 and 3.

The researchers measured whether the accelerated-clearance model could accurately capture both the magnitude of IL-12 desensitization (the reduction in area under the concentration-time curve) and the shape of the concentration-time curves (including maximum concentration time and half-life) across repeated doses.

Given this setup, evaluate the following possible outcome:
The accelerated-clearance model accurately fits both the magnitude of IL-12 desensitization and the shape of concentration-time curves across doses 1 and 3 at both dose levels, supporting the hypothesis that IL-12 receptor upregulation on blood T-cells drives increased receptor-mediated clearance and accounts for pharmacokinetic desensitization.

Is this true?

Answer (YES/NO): NO